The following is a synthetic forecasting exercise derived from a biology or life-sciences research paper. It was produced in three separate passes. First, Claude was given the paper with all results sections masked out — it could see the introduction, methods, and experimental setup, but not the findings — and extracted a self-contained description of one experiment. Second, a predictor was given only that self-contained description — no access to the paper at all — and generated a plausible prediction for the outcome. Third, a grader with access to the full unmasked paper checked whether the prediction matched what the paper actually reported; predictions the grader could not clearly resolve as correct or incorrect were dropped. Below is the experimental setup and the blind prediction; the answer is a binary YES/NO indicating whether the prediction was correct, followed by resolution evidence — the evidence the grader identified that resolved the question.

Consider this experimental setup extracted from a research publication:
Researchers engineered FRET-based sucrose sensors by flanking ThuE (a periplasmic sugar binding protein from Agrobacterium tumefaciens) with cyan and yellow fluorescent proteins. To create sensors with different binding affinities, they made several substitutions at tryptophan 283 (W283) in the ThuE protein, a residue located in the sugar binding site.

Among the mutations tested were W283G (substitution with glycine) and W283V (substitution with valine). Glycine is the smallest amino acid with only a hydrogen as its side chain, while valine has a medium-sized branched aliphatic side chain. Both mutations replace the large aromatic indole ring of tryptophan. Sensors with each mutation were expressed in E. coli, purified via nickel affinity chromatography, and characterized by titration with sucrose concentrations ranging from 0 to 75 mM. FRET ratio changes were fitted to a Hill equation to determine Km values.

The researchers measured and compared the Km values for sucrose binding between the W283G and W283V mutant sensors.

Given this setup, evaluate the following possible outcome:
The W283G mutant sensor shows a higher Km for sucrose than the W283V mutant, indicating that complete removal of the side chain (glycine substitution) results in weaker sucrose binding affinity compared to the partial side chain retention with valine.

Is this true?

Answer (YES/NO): NO